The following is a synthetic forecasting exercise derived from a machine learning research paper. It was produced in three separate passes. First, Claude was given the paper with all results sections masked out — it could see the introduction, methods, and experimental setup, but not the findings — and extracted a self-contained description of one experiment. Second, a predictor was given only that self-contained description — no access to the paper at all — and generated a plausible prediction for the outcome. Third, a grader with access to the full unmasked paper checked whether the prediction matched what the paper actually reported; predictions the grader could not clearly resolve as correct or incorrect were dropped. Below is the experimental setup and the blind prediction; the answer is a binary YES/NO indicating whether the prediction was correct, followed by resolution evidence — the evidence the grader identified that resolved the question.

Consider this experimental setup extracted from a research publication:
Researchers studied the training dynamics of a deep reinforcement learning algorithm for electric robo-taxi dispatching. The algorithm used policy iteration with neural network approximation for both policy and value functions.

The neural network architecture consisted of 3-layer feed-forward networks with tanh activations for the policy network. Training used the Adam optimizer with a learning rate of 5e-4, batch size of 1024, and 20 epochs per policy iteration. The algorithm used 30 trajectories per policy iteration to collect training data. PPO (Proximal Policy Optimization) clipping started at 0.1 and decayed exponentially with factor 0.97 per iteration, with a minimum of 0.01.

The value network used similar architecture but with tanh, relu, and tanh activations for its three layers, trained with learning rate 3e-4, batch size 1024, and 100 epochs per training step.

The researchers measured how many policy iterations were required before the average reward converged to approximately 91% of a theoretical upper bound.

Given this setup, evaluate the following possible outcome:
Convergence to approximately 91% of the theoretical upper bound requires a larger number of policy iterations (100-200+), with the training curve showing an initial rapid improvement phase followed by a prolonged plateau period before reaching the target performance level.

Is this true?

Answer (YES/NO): NO